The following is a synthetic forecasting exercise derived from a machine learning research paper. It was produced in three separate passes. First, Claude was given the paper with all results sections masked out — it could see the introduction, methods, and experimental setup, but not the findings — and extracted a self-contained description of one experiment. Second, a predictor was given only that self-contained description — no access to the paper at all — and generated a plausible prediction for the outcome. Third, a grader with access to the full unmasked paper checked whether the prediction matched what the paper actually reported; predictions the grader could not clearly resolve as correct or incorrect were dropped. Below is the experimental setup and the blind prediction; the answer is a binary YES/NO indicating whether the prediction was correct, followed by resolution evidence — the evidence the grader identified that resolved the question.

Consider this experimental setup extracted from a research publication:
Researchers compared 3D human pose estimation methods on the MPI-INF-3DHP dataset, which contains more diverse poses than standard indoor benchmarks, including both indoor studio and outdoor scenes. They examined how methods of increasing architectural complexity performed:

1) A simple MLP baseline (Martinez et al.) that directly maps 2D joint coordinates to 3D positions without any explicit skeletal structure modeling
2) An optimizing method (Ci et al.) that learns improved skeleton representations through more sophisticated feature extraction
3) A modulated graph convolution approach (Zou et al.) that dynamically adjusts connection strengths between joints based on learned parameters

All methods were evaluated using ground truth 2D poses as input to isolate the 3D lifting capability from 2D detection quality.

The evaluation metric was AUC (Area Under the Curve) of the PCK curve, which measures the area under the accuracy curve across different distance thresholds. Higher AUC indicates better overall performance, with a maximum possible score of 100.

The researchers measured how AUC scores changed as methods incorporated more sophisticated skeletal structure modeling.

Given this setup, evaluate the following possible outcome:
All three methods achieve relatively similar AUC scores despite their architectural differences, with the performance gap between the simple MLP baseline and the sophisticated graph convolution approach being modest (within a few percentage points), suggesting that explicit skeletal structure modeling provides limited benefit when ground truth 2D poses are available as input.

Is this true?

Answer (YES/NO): NO